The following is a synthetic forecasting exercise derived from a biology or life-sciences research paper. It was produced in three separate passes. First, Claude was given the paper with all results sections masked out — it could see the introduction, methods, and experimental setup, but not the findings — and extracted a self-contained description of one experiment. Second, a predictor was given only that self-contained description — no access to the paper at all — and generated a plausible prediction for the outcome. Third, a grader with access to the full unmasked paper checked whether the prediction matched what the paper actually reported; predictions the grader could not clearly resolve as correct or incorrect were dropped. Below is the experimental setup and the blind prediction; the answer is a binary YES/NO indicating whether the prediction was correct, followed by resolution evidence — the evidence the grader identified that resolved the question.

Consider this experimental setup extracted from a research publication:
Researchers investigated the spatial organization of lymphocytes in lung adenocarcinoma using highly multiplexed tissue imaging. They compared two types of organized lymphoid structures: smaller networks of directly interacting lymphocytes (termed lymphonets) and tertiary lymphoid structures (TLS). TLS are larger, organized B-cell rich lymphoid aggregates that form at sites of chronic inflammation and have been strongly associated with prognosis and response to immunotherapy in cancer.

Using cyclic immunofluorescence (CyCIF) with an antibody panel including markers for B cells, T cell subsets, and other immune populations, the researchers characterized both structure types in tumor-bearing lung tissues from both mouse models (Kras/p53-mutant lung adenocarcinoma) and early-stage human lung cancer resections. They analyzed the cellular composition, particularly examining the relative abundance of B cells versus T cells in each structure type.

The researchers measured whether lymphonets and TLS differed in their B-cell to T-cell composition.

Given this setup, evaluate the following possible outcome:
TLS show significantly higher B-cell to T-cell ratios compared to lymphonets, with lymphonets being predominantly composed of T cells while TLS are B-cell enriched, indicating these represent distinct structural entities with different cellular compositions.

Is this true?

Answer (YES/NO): YES